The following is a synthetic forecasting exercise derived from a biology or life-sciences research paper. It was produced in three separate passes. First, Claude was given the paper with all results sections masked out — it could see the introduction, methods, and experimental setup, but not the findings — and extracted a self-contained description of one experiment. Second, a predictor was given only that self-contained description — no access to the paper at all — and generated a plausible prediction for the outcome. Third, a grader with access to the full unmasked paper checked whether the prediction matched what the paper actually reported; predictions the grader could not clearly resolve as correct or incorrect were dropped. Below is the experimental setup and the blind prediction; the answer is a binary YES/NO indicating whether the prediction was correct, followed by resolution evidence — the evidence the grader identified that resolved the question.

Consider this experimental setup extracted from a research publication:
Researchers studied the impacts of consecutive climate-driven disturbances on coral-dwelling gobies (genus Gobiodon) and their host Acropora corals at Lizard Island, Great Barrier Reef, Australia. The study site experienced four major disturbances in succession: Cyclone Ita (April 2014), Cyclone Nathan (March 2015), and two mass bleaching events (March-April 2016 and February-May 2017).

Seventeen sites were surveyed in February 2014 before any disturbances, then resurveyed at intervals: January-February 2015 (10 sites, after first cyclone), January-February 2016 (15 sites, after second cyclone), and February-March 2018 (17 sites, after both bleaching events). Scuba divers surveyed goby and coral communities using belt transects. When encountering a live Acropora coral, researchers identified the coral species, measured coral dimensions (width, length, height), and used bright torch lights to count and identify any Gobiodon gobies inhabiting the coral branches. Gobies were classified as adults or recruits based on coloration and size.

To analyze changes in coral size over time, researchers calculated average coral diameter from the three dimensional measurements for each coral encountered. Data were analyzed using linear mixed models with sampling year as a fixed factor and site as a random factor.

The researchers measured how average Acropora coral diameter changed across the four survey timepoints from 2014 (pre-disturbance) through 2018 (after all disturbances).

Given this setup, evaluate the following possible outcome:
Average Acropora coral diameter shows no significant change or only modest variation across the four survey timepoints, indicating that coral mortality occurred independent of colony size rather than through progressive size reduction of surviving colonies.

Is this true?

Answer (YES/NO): NO